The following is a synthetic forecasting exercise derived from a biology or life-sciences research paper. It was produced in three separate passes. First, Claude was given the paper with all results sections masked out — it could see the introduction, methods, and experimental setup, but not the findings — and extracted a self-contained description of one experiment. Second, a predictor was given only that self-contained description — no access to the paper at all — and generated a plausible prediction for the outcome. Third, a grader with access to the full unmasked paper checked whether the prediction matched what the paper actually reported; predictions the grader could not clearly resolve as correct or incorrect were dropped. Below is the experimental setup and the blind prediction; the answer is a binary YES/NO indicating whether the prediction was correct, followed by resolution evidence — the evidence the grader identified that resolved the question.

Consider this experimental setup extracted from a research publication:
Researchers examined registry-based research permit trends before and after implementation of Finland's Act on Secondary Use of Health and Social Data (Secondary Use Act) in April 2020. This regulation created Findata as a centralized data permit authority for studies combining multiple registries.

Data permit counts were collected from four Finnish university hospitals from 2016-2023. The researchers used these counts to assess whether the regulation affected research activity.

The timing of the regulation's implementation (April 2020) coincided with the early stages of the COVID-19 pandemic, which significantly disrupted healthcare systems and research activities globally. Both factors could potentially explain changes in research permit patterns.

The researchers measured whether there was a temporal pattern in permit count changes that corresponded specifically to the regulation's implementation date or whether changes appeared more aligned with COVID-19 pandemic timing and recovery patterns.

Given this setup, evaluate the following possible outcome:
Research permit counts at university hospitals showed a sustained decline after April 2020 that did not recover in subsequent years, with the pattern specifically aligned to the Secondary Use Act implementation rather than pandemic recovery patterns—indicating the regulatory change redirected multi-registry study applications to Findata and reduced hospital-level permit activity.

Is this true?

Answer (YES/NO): YES